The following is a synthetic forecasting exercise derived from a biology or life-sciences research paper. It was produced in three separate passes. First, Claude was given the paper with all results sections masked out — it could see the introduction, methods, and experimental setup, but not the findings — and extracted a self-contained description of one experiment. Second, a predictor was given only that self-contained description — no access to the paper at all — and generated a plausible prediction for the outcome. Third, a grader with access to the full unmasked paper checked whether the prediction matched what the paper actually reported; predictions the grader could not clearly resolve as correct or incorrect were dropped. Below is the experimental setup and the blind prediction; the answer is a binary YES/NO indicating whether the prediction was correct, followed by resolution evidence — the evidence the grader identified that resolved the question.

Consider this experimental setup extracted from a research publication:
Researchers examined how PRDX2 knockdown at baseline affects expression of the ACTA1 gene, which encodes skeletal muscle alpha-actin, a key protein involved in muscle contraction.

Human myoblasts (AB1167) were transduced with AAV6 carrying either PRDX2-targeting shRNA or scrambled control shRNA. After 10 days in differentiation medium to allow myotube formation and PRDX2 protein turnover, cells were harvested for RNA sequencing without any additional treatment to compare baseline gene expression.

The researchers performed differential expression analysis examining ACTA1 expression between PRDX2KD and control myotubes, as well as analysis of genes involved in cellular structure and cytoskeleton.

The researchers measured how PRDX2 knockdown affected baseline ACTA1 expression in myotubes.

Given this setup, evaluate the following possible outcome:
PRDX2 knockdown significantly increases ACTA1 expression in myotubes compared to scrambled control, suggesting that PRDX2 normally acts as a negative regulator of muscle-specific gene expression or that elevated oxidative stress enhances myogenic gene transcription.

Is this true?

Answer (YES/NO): NO